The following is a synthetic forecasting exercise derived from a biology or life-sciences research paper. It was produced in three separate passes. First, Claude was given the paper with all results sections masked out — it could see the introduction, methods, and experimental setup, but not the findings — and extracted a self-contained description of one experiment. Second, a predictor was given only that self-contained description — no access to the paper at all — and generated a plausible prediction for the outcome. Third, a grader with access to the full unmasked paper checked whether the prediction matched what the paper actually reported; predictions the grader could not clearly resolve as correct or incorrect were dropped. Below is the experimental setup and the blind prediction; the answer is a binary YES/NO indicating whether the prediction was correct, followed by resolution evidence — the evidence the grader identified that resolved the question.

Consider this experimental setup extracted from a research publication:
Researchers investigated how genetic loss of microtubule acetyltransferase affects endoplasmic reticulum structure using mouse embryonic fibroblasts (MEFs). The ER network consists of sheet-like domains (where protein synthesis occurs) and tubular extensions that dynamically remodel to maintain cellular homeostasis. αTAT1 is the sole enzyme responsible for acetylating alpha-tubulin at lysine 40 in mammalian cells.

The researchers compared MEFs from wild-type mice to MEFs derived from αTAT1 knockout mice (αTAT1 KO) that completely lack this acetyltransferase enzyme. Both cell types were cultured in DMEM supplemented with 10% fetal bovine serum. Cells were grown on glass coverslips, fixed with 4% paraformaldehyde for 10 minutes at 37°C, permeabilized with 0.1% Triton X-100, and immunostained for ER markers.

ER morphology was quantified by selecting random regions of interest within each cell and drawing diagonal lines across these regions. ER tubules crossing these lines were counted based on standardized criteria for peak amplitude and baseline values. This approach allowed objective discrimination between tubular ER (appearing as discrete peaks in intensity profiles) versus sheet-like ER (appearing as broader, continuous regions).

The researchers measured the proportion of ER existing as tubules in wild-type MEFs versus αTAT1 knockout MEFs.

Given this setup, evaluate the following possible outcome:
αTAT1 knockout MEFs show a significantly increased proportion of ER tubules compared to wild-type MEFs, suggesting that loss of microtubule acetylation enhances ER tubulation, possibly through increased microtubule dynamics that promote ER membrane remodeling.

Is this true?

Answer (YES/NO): NO